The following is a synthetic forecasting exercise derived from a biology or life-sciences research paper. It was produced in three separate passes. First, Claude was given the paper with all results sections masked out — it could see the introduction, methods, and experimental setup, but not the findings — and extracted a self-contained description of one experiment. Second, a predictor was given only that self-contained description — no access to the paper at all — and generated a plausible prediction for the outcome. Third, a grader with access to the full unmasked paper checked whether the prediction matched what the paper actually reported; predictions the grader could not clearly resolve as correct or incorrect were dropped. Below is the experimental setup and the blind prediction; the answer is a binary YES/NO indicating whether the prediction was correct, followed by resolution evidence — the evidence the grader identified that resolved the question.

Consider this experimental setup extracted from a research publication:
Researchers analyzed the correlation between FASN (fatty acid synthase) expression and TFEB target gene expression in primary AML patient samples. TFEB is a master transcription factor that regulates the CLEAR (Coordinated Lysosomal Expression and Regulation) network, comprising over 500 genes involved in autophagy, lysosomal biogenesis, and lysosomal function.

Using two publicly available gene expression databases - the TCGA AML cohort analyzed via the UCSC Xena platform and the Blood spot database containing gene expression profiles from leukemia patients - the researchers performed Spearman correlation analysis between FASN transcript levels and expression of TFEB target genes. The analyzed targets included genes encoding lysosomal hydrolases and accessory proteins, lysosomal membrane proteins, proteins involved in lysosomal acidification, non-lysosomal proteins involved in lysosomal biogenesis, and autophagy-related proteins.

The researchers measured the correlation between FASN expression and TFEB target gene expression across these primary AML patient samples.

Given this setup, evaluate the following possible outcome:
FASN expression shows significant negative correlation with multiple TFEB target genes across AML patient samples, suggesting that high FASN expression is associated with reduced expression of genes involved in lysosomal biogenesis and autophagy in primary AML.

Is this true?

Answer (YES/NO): YES